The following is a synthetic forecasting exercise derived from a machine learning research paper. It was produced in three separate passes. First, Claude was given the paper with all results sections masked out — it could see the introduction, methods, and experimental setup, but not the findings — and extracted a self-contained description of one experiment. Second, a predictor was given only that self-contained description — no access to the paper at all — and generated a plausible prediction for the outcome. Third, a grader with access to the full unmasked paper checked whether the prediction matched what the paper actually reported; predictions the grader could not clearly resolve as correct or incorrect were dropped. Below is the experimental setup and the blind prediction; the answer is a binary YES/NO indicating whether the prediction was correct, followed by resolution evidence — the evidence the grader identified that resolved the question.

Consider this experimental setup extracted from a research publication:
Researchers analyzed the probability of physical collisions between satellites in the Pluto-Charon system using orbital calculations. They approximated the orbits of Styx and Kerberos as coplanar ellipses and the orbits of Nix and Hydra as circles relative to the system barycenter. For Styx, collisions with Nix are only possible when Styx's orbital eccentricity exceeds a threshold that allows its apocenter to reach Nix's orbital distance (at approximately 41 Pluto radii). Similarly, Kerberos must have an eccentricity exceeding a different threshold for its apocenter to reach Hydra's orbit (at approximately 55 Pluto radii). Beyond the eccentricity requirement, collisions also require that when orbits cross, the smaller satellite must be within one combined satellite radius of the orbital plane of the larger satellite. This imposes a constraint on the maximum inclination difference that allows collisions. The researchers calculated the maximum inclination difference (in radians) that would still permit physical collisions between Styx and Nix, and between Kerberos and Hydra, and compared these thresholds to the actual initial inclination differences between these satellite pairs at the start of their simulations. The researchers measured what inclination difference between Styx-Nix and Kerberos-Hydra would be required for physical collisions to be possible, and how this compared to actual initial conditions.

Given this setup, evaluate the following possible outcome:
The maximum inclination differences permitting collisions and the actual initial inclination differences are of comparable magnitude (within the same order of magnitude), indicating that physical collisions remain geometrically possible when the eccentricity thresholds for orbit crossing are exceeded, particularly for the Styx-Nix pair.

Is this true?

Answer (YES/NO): NO